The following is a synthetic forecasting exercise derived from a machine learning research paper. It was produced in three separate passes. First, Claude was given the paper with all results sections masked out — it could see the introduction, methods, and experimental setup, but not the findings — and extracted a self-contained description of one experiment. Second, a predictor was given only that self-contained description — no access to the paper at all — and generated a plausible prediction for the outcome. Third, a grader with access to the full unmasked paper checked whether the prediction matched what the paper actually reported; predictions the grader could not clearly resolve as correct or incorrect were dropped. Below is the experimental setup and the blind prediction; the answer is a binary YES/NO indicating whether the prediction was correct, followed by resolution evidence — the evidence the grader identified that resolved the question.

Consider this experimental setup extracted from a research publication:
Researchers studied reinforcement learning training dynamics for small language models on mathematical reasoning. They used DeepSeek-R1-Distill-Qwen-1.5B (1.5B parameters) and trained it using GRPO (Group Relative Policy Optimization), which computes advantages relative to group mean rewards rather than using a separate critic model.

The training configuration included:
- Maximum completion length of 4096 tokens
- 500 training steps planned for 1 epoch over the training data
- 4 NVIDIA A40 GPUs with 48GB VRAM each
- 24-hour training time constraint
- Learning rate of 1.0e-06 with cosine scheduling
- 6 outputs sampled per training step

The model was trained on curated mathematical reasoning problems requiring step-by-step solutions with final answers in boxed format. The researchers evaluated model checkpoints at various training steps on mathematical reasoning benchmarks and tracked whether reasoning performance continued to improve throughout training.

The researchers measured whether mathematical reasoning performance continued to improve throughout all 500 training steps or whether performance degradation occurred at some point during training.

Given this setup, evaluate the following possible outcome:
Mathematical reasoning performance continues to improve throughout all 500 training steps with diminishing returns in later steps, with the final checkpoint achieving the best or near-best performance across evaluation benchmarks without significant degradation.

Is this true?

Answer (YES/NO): NO